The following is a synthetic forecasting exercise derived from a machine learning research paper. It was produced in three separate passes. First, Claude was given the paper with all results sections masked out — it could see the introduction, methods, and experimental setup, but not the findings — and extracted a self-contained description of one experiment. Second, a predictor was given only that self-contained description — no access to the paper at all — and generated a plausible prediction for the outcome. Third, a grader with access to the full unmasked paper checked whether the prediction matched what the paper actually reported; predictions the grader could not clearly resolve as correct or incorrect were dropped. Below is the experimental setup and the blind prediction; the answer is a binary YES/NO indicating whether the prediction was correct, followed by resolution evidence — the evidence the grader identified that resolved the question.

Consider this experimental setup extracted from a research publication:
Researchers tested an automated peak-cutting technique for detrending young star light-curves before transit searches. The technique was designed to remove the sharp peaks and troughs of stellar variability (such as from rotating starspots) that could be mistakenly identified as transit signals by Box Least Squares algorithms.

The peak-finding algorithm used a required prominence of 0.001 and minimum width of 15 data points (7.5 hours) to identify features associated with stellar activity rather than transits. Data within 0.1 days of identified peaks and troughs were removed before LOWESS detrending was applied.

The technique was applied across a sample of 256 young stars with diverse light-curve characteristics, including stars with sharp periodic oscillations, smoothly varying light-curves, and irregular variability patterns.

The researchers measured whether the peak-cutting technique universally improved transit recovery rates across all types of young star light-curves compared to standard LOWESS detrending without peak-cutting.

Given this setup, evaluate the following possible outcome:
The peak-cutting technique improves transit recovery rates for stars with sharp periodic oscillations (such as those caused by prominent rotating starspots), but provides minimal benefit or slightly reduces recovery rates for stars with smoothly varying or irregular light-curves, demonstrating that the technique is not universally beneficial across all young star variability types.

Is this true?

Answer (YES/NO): YES